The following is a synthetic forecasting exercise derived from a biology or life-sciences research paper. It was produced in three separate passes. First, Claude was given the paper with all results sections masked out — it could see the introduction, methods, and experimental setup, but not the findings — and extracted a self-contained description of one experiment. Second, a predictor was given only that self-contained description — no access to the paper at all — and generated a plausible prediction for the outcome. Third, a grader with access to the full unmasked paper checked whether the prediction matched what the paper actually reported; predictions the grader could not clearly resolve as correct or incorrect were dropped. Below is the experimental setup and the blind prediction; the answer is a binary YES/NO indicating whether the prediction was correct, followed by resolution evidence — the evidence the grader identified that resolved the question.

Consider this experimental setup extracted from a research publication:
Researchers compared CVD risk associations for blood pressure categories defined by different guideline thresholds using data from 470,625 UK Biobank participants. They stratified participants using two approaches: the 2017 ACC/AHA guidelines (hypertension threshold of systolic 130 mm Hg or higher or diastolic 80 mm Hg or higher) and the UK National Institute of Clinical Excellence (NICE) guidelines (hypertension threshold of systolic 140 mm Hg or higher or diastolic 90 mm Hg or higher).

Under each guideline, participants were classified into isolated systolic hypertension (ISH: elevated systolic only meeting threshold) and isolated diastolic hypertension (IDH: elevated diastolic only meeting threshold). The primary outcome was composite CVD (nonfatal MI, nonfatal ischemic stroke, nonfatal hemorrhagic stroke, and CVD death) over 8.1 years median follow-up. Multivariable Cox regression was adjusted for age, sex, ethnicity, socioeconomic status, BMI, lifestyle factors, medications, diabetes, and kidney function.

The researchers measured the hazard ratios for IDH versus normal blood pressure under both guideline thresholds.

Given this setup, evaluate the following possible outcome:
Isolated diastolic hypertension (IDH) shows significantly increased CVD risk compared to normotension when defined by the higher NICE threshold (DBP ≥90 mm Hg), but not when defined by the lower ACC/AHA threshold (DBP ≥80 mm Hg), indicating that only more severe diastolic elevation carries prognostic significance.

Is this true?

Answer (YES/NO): NO